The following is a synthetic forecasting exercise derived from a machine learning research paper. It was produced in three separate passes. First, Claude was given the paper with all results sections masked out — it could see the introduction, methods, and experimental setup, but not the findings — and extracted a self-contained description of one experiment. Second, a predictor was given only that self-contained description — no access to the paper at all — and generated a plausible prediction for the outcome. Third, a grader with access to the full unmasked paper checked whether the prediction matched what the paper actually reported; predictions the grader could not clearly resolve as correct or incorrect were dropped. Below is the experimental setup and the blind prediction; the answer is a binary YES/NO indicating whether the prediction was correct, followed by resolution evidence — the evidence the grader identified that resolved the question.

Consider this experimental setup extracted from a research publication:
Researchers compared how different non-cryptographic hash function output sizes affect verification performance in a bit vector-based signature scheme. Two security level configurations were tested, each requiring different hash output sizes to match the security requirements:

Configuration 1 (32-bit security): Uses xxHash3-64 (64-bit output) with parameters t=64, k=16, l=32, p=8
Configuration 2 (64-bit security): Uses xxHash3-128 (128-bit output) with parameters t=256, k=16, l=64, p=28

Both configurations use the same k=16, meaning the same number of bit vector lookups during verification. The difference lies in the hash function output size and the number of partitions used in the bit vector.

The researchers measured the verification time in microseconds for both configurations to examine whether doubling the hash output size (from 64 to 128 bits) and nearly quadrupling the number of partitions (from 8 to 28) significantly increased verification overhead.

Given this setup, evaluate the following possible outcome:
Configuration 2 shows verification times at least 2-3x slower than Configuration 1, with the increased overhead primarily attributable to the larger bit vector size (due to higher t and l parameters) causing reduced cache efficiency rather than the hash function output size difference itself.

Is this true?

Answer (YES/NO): NO